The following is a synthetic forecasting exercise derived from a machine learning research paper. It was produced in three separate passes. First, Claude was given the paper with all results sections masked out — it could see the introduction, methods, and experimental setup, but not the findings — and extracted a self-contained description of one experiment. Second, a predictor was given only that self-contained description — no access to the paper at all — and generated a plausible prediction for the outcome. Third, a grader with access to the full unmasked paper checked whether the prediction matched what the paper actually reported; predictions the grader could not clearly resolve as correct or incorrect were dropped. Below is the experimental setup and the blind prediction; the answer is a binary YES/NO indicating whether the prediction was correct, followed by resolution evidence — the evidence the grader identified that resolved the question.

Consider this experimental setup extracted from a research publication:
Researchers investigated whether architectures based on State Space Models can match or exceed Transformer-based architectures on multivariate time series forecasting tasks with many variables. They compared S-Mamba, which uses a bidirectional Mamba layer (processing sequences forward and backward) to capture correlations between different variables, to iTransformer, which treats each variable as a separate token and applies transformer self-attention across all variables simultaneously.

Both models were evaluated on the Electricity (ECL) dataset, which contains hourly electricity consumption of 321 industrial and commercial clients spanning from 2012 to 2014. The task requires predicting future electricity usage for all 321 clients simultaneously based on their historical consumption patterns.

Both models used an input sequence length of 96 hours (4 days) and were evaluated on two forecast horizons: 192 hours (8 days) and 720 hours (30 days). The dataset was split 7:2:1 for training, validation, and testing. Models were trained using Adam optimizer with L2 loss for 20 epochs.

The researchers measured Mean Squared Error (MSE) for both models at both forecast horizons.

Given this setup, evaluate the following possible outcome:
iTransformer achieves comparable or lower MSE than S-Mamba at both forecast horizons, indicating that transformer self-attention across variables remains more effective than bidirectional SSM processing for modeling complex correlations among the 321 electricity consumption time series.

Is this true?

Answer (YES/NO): NO